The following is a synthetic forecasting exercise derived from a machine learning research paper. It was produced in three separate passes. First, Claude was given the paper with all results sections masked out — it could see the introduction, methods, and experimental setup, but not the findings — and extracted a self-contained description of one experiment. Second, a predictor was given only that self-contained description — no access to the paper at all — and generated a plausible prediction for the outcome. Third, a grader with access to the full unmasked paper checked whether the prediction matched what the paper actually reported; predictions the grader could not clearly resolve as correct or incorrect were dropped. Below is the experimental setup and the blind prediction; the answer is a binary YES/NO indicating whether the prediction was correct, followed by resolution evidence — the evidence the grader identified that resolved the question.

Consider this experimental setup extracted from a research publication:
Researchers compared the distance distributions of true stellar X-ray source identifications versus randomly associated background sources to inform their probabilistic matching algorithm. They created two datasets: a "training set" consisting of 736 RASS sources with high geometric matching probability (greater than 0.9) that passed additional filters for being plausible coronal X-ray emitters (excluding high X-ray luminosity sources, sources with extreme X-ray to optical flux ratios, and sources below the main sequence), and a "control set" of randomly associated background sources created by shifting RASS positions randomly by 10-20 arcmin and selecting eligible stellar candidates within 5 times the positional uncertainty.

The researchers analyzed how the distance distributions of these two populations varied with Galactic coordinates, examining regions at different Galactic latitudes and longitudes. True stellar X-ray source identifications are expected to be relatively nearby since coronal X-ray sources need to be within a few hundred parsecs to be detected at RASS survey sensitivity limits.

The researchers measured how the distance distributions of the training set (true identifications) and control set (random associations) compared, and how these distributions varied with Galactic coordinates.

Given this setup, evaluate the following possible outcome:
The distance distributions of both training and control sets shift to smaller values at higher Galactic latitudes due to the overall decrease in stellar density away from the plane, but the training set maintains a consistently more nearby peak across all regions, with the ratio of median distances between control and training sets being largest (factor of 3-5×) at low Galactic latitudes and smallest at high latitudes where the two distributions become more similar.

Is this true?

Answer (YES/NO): NO